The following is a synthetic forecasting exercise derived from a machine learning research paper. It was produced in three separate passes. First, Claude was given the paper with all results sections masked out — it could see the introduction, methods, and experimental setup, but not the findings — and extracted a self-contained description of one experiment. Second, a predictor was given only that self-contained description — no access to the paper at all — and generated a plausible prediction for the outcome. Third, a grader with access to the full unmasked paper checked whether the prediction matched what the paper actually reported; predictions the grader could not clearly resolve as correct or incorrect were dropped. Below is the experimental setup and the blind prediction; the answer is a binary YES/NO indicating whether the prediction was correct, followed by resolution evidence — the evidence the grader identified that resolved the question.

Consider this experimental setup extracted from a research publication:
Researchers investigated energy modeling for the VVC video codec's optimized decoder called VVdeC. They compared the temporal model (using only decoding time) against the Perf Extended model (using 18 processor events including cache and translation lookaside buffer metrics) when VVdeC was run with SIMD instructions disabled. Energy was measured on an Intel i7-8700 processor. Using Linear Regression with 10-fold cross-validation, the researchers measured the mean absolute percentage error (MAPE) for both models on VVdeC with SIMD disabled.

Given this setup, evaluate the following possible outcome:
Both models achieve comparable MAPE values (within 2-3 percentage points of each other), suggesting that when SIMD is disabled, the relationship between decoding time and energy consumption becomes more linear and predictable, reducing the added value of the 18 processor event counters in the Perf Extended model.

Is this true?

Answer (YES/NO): NO